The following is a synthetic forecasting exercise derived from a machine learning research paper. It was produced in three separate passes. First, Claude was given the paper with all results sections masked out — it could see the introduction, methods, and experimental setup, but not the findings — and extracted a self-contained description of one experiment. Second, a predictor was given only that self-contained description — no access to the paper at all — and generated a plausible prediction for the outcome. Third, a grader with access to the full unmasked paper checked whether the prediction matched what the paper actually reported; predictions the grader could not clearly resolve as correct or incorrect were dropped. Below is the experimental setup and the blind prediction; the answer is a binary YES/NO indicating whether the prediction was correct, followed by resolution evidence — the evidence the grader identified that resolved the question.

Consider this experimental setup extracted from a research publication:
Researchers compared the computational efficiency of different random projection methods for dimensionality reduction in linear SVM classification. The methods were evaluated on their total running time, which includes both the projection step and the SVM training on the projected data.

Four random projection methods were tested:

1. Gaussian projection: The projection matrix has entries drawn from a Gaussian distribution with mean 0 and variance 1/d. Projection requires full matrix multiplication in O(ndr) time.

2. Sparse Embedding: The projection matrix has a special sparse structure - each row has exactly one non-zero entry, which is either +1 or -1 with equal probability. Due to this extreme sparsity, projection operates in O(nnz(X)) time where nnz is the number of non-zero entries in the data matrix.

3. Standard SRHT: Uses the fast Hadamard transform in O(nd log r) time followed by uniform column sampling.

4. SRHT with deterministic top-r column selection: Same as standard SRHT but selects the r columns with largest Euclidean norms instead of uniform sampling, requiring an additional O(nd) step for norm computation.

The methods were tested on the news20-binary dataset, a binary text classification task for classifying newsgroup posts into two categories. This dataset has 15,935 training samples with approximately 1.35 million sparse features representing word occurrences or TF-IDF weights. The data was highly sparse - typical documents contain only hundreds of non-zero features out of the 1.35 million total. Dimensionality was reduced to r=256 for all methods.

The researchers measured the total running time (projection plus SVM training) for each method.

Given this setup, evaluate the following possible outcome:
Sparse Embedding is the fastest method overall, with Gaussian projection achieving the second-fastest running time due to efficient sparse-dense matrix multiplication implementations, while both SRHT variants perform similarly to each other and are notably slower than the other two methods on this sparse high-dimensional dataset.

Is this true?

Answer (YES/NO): NO